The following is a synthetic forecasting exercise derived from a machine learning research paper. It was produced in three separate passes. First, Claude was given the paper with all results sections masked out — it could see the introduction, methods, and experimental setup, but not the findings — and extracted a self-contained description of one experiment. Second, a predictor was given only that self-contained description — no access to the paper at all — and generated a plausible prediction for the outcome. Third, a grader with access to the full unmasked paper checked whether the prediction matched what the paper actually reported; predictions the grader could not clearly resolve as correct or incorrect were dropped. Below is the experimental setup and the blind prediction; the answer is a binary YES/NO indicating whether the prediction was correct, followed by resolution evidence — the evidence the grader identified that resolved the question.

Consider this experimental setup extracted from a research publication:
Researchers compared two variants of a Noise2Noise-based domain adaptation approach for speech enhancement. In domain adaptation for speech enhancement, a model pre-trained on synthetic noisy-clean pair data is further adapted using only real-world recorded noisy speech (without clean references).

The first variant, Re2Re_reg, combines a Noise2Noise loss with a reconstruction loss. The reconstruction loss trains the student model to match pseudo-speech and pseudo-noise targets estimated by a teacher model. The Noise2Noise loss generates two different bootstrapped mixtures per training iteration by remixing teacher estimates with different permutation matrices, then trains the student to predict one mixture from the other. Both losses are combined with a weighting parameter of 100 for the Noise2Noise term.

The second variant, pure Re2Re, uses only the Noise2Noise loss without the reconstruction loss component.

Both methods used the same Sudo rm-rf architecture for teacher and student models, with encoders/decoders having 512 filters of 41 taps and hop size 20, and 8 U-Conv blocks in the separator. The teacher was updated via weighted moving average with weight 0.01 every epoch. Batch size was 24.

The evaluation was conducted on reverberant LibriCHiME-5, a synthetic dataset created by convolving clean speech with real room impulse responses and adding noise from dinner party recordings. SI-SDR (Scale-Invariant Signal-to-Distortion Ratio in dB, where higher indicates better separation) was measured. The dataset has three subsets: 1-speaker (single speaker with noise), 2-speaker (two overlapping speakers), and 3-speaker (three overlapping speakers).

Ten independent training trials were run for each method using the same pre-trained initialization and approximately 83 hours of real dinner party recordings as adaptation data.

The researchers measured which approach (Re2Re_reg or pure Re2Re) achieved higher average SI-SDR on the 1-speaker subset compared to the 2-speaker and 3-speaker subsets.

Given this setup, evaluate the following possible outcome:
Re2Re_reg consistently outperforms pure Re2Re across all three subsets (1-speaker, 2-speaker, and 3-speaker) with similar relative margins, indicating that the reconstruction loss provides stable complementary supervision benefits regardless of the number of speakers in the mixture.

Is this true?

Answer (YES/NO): NO